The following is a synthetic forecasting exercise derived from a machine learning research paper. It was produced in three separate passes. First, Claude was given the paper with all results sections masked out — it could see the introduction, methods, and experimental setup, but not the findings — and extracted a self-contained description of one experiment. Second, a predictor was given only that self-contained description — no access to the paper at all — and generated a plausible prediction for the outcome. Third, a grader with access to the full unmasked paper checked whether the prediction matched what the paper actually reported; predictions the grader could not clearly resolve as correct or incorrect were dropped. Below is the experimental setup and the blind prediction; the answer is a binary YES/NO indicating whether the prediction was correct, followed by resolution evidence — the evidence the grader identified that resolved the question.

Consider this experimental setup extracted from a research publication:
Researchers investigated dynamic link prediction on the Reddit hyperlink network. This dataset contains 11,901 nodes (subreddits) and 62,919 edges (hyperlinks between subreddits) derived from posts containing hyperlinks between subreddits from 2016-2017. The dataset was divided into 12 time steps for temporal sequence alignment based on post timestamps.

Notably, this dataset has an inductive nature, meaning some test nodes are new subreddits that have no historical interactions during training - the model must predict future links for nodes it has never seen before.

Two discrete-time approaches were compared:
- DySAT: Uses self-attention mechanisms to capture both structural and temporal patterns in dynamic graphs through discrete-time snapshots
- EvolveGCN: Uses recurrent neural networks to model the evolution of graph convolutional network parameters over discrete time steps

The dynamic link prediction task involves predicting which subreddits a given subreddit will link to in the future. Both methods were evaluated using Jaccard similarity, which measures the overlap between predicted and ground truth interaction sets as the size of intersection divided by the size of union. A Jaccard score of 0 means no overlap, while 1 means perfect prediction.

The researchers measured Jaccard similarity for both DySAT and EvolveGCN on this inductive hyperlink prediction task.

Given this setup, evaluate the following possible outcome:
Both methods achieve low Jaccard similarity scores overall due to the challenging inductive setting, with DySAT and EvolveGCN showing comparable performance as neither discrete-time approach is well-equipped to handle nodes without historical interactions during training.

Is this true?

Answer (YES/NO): YES